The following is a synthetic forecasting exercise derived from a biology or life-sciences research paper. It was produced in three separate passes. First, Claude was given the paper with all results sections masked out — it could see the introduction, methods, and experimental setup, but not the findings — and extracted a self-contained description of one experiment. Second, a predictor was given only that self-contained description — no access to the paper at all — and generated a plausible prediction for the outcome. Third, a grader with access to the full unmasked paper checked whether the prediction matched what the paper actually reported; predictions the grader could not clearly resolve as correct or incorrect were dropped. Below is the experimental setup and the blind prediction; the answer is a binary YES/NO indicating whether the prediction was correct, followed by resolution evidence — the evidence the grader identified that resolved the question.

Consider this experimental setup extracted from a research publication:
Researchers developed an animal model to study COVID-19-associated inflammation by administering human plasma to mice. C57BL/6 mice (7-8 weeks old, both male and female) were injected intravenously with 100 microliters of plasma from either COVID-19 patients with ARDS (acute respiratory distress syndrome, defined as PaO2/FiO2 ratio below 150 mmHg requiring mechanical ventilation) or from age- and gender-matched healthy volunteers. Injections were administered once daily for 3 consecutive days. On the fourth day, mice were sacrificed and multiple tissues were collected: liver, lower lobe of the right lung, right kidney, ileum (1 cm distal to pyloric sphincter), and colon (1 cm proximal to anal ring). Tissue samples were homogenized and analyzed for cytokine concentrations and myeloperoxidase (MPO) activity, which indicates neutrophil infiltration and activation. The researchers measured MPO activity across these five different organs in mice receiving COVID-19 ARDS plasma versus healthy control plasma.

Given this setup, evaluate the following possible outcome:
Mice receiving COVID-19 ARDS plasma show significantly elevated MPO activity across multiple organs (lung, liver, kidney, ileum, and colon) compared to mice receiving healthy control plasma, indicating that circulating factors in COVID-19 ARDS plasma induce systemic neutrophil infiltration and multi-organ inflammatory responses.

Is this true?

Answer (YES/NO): NO